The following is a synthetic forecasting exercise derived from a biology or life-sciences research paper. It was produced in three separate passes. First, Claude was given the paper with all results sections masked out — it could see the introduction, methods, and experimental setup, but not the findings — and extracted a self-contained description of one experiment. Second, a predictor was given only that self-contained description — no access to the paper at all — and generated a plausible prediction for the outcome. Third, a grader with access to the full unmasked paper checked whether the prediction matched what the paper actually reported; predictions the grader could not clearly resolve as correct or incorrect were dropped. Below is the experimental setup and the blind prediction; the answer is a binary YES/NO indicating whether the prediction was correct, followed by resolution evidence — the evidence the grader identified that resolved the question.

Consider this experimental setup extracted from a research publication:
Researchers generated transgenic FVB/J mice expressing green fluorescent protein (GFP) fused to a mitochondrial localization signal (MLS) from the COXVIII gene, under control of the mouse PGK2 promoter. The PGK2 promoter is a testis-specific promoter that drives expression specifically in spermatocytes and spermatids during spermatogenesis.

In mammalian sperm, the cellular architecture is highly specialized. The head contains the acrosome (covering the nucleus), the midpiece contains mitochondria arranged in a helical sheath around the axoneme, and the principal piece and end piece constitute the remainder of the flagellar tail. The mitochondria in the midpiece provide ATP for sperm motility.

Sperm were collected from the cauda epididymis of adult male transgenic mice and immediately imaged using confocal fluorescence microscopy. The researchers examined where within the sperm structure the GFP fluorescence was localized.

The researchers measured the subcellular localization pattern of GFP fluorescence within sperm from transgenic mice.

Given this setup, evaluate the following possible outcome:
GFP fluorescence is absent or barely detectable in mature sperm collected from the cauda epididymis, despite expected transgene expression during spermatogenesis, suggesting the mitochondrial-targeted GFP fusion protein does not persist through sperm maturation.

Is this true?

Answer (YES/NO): NO